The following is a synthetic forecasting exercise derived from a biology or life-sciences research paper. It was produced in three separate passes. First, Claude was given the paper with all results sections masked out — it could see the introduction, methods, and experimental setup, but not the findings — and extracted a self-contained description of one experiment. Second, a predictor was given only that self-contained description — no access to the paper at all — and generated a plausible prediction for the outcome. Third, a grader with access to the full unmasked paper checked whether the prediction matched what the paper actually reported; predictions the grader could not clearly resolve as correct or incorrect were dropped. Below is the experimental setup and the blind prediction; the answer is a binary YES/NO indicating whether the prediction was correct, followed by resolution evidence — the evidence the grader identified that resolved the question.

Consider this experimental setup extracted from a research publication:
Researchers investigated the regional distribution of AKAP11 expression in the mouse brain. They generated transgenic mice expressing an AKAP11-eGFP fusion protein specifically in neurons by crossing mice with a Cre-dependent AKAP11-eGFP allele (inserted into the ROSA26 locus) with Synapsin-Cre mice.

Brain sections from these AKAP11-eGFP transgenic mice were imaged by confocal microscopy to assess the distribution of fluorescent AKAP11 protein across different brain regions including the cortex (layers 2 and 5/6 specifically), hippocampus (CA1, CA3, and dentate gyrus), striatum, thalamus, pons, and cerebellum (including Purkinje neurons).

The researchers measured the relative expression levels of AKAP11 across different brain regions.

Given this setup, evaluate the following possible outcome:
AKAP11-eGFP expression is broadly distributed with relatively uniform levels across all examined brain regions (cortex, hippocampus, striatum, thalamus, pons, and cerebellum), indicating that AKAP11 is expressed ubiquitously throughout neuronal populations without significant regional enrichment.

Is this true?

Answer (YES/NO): NO